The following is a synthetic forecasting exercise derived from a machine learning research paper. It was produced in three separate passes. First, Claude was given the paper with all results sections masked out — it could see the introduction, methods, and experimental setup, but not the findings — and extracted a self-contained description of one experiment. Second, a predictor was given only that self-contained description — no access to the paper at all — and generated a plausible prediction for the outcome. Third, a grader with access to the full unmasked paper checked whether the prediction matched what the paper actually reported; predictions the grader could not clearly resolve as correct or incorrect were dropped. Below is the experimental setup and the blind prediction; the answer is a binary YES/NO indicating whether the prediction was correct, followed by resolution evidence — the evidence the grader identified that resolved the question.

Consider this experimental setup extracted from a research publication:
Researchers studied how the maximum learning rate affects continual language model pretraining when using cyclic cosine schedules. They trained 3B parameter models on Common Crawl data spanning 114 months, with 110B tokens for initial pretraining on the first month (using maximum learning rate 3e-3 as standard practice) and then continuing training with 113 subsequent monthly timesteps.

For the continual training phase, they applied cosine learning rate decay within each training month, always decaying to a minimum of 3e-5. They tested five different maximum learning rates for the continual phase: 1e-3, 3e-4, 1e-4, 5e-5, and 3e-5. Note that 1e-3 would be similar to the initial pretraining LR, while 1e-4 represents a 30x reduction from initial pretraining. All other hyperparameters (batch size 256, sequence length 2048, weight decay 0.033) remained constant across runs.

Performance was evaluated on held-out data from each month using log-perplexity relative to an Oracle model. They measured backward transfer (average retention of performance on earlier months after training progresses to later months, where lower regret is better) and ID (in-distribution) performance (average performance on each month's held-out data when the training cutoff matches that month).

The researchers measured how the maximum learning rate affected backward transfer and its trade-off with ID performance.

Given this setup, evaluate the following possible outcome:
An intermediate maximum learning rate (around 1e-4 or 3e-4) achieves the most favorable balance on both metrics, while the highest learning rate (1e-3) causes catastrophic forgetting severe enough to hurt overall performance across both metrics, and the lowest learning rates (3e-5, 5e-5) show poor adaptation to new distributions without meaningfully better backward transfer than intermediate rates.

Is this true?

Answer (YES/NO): NO